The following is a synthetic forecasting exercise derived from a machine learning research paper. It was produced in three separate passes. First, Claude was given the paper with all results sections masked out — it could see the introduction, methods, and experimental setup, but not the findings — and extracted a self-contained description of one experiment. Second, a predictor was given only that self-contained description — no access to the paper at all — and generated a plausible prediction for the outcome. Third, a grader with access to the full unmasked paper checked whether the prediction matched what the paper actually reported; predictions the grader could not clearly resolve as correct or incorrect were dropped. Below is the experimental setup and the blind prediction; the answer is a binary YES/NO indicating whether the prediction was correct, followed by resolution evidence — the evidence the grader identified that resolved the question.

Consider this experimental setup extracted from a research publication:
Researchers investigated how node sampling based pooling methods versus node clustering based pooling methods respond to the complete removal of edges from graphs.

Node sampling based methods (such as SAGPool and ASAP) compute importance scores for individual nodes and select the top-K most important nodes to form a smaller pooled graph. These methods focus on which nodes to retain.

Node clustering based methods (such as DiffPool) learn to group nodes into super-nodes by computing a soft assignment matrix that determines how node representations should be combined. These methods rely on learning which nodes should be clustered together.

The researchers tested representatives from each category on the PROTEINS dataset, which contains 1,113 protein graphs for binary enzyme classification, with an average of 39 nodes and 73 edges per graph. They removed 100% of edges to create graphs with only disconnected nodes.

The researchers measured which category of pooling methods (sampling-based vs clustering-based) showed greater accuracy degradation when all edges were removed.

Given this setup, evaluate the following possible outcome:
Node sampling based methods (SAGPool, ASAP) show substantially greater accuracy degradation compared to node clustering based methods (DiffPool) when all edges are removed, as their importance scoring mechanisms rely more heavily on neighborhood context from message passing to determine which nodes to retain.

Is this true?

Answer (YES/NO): NO